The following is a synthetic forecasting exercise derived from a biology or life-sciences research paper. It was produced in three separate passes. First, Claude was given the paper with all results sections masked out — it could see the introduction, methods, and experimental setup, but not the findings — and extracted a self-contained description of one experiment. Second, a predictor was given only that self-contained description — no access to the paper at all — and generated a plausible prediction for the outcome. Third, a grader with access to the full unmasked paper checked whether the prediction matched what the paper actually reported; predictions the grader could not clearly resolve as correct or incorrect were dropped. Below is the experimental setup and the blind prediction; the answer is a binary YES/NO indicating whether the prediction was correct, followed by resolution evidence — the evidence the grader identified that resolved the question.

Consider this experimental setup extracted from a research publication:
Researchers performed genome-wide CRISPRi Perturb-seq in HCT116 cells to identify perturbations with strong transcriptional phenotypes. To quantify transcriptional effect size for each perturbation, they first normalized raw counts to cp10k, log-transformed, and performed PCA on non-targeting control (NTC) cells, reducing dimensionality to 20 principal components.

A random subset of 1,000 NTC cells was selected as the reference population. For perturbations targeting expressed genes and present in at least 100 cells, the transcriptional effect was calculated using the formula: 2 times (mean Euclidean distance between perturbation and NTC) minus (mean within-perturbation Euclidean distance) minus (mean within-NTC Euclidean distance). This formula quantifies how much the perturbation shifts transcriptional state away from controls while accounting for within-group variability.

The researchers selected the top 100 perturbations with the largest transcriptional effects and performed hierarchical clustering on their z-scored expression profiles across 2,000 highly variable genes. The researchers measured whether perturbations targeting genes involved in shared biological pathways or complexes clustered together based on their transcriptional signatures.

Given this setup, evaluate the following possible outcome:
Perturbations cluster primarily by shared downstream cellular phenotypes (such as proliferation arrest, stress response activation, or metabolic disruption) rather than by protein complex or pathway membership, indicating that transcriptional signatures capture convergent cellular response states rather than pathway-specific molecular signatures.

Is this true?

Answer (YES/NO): NO